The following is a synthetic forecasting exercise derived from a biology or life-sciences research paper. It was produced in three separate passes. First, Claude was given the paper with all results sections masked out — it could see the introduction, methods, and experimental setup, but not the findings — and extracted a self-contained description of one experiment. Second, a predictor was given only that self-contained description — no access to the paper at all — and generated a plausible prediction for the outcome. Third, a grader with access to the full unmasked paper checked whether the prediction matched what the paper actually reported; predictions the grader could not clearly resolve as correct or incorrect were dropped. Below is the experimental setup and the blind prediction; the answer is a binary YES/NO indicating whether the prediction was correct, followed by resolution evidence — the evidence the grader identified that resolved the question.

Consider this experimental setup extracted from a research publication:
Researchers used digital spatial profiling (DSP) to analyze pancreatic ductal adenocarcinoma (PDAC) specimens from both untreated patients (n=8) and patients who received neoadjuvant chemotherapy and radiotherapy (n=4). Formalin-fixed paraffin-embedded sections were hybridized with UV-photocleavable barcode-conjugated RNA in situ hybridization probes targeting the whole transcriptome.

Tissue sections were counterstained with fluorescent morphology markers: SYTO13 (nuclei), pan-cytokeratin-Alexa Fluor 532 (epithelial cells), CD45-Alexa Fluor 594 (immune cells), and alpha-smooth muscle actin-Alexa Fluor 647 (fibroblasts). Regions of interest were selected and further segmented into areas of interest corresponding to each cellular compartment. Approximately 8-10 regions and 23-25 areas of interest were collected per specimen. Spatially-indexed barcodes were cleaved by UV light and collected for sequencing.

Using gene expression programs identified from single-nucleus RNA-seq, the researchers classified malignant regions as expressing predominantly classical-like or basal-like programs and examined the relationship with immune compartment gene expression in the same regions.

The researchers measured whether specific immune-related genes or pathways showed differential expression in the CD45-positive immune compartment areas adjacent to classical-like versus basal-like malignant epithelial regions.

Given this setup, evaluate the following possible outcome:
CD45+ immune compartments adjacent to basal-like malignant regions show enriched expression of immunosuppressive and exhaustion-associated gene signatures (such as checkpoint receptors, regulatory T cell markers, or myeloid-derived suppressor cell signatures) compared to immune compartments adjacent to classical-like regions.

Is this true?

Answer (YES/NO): YES